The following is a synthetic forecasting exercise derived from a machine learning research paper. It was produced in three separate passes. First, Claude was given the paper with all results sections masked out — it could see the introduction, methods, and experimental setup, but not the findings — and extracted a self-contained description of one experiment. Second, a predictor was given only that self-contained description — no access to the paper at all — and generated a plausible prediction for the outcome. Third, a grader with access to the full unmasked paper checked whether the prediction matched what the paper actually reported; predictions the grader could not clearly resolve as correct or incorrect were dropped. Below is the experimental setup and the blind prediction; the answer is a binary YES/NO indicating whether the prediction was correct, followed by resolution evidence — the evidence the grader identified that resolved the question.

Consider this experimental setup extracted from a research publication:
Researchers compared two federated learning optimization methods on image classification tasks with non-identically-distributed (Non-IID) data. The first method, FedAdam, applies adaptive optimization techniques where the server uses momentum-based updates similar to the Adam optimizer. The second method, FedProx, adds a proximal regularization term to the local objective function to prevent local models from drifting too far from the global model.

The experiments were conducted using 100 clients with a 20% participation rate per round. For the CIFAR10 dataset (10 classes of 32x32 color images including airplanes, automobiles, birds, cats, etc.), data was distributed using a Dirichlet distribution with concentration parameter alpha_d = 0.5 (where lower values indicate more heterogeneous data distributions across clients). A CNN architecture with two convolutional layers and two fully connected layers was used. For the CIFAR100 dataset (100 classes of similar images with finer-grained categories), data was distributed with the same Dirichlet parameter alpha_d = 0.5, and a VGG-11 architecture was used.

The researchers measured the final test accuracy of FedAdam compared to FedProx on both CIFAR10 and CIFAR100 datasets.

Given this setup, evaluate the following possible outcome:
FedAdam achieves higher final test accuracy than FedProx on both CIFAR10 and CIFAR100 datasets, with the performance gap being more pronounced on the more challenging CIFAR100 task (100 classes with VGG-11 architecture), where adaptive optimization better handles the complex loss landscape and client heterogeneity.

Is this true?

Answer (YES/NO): NO